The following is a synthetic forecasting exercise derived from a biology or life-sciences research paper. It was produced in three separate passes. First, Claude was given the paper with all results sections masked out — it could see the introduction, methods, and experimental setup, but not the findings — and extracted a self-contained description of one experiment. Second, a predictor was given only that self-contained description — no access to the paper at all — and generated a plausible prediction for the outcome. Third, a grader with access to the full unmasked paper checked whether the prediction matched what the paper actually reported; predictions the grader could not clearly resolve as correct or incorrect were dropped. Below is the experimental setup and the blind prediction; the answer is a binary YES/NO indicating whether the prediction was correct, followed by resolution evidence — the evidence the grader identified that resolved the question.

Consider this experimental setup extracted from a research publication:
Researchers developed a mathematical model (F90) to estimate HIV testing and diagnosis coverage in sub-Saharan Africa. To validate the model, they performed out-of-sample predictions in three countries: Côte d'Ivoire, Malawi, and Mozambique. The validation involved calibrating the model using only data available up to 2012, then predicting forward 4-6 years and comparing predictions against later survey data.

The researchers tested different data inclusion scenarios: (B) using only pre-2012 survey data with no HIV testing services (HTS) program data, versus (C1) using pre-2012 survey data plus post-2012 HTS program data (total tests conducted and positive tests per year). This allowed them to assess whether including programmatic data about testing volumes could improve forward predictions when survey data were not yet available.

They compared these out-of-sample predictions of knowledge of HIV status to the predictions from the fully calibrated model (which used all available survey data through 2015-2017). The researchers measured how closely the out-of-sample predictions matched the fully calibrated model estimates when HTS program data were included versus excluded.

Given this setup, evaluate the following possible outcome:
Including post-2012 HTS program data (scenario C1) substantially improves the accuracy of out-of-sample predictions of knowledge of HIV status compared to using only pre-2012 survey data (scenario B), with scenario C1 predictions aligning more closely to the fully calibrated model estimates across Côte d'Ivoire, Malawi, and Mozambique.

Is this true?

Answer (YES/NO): NO